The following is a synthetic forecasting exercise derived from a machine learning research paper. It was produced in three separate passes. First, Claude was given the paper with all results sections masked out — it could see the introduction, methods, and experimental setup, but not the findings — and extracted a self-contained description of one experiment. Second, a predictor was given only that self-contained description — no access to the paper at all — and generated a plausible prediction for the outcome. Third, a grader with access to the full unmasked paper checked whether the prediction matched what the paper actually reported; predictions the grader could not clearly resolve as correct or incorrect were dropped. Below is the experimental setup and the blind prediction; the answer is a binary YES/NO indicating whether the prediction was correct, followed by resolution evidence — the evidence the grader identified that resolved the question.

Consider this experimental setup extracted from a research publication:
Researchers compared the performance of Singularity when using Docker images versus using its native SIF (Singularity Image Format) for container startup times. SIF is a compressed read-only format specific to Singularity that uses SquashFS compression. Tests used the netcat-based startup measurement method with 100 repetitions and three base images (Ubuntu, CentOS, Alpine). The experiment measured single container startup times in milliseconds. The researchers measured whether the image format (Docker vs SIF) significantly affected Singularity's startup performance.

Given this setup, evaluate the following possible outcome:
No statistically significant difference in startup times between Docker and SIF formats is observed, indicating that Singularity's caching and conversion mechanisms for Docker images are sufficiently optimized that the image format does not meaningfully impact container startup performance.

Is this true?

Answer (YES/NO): NO